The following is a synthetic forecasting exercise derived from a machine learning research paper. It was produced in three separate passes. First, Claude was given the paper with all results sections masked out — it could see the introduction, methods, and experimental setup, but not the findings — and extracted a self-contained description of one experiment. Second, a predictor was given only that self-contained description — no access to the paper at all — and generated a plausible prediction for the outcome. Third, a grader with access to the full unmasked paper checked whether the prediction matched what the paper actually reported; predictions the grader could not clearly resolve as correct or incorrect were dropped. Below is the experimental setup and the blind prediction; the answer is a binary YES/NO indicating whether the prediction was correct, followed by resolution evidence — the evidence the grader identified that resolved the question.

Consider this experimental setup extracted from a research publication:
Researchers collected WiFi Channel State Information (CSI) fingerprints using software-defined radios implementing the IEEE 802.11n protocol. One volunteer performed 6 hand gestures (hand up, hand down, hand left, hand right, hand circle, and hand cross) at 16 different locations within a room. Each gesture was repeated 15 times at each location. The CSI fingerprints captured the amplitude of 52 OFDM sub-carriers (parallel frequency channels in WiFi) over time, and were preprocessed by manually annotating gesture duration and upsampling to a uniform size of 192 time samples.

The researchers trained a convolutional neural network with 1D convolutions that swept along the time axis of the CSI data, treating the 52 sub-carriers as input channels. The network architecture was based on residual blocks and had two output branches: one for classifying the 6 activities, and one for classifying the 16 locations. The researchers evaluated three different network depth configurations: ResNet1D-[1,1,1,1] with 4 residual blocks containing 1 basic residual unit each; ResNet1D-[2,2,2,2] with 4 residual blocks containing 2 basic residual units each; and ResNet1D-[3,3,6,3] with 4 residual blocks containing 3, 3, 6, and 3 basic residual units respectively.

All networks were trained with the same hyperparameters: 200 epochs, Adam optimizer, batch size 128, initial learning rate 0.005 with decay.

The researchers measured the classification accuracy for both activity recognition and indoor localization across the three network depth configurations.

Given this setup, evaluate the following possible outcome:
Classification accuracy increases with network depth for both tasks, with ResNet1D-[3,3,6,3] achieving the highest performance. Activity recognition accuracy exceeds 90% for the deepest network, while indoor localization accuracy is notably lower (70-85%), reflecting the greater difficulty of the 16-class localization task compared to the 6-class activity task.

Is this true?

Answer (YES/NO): NO